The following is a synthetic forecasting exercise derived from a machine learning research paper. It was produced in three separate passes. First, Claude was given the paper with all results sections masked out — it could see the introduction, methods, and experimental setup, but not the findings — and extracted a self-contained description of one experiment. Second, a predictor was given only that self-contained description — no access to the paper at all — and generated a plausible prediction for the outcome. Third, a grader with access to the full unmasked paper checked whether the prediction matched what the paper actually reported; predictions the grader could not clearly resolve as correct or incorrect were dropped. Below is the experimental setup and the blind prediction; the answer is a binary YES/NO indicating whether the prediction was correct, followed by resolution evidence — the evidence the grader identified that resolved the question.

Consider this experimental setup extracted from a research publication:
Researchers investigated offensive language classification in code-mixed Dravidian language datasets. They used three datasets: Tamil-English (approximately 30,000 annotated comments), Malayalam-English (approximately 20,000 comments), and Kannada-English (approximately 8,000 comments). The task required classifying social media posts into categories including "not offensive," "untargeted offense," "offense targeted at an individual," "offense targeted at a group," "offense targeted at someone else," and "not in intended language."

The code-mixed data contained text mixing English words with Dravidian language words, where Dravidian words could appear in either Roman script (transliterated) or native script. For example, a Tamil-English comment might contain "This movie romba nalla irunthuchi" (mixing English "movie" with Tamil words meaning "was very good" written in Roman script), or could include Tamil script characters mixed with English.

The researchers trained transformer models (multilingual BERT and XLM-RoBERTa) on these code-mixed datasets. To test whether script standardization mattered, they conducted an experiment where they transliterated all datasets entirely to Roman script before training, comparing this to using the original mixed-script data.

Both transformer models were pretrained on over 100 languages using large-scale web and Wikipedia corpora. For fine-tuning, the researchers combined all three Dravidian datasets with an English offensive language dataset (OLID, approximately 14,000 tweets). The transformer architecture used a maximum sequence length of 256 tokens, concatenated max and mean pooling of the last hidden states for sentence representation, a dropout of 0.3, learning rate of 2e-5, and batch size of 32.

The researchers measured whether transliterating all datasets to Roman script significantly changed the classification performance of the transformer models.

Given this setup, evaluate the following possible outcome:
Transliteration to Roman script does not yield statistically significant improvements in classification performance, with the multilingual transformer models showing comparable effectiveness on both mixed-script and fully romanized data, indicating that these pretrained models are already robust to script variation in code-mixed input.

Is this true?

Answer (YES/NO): YES